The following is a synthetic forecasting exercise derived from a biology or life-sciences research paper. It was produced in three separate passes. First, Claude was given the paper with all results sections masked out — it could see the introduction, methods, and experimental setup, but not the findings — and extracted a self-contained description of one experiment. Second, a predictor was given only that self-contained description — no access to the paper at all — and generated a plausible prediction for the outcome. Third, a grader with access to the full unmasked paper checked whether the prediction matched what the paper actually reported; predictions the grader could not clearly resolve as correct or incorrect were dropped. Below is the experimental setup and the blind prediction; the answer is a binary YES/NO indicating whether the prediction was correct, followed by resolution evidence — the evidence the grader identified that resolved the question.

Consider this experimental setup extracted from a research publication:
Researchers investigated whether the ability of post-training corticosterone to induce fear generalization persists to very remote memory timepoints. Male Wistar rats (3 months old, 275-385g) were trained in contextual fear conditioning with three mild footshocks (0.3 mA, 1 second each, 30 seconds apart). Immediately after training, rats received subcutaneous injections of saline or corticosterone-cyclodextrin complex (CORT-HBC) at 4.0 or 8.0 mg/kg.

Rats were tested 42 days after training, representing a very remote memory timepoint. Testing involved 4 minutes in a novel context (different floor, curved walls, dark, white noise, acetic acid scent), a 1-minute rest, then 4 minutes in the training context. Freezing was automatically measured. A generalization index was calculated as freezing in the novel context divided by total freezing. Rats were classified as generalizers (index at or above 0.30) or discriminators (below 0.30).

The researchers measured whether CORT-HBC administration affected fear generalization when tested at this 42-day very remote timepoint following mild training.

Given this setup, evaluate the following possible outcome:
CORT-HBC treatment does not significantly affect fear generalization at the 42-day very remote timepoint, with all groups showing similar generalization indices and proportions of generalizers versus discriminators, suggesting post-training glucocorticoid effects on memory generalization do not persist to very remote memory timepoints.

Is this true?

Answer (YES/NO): YES